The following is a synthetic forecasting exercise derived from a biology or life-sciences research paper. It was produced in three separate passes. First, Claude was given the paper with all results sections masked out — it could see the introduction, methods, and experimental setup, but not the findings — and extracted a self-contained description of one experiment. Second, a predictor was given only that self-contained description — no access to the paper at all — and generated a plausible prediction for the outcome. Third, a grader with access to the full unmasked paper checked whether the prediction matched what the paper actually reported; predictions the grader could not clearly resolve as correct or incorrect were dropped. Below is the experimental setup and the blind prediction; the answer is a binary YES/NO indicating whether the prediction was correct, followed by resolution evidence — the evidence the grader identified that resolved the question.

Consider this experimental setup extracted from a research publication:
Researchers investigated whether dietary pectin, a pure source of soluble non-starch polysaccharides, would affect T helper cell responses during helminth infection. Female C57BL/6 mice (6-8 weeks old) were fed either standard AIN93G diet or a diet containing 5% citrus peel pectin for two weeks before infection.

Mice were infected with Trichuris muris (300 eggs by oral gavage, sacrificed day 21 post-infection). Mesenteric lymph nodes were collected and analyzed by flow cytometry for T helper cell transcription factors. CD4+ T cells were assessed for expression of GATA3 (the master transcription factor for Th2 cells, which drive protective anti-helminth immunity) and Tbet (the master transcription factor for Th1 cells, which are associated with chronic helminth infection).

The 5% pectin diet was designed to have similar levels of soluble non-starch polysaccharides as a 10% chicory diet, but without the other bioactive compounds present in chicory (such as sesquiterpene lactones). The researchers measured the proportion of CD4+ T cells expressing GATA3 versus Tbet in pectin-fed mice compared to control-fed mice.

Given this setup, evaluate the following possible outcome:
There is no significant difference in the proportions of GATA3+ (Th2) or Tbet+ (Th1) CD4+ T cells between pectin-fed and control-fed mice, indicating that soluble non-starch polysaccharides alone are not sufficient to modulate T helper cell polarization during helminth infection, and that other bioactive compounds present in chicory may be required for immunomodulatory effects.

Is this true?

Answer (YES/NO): NO